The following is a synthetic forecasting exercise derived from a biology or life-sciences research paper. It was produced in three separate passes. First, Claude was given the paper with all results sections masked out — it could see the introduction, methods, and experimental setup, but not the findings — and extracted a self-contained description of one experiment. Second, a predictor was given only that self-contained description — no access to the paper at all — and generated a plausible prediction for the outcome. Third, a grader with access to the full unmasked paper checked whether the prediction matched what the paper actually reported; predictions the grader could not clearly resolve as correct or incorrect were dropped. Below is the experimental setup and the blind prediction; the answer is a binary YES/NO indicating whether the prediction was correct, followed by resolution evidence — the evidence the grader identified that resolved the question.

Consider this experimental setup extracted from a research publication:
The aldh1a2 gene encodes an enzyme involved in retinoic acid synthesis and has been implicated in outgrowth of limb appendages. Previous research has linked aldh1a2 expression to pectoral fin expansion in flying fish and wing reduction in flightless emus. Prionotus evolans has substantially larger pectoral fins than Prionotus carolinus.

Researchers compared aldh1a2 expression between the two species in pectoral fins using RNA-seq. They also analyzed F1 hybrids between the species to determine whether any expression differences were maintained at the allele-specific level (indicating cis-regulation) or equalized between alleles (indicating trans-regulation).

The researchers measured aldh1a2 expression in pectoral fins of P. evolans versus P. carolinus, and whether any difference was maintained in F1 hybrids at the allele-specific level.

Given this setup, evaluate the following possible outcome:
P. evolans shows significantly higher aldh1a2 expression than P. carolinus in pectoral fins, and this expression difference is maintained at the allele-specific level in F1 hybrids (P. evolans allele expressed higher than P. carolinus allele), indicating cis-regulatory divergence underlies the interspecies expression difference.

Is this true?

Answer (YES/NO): YES